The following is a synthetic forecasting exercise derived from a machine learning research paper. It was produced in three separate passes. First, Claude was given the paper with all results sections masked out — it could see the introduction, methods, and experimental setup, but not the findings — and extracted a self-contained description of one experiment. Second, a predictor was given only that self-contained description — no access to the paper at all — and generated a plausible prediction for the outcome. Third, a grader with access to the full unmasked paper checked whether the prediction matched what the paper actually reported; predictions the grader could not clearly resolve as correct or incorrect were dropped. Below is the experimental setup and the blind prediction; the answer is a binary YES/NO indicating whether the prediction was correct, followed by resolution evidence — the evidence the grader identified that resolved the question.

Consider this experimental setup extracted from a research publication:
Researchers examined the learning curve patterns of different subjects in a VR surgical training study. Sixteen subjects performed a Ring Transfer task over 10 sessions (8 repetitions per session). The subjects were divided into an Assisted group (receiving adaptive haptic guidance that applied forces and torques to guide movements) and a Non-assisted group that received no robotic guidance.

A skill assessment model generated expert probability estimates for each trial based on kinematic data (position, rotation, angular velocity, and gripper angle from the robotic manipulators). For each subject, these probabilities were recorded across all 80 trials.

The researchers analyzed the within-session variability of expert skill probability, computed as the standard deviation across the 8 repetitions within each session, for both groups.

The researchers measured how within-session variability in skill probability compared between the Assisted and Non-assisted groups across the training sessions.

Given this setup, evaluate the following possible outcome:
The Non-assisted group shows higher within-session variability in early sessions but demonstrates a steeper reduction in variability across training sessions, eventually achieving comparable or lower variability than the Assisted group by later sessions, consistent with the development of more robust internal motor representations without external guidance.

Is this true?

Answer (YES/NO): NO